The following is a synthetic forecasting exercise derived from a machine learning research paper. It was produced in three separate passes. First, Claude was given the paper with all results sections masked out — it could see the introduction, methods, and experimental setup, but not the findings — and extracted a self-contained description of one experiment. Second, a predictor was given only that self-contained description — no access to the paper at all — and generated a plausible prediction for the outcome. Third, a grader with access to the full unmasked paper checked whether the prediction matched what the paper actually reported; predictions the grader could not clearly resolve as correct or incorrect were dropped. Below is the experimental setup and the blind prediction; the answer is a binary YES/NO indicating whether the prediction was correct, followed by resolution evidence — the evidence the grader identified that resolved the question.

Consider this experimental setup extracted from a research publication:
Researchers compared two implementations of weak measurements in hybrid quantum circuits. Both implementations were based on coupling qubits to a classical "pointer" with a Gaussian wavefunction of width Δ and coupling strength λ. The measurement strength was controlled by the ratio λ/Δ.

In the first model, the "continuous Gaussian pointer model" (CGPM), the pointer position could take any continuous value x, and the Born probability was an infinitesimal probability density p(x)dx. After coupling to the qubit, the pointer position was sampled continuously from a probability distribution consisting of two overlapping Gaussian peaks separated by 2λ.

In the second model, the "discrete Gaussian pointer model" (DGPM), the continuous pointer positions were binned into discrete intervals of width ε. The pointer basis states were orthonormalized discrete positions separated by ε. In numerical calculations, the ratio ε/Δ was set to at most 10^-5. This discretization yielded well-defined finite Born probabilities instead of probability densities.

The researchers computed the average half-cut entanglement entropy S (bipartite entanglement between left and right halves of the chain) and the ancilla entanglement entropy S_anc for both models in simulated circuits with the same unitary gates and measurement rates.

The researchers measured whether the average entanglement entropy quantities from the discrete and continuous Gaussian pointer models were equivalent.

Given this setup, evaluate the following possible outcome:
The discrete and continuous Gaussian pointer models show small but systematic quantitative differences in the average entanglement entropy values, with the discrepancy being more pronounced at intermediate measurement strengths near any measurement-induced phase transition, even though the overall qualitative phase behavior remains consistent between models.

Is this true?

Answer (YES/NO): NO